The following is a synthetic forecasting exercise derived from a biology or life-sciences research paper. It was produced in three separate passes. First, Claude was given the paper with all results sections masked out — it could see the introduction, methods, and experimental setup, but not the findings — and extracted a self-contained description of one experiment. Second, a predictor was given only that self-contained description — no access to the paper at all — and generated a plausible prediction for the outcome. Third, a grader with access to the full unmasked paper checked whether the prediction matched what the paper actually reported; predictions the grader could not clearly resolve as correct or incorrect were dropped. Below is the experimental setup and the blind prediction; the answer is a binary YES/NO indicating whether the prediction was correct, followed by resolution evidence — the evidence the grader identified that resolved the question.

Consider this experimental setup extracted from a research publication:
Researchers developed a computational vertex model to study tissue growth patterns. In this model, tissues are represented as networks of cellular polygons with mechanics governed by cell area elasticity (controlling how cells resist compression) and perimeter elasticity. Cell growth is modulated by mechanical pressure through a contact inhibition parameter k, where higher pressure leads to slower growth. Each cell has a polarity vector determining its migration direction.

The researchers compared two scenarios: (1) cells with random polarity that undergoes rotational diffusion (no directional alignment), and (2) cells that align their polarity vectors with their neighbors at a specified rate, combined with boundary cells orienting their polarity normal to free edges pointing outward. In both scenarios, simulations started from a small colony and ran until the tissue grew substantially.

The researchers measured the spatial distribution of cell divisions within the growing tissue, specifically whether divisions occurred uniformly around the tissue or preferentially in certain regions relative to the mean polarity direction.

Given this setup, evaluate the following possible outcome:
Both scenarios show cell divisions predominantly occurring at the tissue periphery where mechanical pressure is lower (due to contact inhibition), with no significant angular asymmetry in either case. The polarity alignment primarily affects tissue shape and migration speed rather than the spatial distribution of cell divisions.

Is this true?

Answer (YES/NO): NO